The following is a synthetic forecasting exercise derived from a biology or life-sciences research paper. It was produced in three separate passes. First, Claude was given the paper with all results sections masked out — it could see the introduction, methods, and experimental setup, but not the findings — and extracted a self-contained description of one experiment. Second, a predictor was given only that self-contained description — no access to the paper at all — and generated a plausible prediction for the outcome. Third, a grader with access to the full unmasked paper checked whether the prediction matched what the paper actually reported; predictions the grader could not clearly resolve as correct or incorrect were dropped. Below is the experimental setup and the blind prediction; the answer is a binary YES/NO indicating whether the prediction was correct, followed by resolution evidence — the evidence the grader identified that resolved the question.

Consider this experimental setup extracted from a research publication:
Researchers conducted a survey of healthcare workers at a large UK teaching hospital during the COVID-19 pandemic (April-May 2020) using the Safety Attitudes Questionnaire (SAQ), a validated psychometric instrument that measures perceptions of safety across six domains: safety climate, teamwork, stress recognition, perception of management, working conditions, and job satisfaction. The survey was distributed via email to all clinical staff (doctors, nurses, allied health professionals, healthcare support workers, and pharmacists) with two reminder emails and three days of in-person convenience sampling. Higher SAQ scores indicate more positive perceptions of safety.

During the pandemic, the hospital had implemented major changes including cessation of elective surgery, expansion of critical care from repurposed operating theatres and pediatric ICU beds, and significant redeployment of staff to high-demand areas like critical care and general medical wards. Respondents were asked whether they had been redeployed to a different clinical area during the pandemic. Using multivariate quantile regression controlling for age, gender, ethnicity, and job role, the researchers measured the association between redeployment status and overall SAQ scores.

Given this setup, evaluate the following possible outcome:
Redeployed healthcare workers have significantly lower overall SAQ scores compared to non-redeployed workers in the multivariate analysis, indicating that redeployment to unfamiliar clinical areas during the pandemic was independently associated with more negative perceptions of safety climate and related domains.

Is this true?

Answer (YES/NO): NO